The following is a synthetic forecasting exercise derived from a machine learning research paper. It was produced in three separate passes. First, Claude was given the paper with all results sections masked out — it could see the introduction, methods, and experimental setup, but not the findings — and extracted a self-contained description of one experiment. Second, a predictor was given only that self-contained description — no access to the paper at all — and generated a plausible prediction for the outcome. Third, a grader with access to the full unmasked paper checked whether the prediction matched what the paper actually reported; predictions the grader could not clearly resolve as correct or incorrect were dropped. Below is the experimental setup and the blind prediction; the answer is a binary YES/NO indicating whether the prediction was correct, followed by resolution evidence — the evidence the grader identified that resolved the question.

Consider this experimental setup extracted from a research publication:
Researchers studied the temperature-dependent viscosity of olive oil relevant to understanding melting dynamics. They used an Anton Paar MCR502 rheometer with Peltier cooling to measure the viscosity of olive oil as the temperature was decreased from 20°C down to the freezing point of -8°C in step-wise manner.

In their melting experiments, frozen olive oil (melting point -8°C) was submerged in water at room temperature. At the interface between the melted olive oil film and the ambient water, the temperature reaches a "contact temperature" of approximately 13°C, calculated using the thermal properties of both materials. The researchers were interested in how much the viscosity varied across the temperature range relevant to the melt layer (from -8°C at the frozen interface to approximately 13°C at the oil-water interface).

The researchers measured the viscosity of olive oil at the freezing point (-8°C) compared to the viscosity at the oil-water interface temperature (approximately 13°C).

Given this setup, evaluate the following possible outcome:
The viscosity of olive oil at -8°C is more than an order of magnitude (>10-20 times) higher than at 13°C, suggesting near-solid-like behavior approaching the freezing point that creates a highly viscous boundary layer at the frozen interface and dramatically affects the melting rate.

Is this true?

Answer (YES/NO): NO